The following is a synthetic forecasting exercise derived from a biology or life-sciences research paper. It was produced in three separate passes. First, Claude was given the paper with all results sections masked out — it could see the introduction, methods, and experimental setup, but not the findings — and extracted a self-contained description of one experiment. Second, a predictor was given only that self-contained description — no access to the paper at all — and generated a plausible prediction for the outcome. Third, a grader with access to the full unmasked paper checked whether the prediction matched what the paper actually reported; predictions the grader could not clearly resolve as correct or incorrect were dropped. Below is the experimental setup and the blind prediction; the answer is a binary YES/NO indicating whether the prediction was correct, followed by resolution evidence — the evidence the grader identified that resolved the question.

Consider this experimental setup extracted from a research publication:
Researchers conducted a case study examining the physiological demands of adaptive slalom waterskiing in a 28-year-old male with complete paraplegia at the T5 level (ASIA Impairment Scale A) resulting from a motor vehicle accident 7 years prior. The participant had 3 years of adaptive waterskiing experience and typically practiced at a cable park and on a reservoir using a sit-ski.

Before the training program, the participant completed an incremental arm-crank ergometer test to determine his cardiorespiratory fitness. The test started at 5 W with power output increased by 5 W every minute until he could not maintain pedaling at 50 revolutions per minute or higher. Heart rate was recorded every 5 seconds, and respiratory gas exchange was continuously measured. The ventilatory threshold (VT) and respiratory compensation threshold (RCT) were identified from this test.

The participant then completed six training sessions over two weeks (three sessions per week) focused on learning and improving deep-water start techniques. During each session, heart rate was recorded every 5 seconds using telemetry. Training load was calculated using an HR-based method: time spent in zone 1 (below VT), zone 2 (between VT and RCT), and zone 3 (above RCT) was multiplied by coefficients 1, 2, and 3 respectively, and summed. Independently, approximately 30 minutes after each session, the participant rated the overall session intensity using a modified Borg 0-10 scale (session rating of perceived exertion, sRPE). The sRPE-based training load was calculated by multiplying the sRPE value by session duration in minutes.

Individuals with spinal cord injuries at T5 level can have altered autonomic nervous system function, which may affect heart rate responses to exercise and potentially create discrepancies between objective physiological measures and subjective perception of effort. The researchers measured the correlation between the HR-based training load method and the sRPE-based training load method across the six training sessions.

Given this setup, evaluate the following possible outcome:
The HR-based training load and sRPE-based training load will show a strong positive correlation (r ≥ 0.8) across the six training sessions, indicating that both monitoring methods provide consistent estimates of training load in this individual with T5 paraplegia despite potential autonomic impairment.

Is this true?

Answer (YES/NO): NO